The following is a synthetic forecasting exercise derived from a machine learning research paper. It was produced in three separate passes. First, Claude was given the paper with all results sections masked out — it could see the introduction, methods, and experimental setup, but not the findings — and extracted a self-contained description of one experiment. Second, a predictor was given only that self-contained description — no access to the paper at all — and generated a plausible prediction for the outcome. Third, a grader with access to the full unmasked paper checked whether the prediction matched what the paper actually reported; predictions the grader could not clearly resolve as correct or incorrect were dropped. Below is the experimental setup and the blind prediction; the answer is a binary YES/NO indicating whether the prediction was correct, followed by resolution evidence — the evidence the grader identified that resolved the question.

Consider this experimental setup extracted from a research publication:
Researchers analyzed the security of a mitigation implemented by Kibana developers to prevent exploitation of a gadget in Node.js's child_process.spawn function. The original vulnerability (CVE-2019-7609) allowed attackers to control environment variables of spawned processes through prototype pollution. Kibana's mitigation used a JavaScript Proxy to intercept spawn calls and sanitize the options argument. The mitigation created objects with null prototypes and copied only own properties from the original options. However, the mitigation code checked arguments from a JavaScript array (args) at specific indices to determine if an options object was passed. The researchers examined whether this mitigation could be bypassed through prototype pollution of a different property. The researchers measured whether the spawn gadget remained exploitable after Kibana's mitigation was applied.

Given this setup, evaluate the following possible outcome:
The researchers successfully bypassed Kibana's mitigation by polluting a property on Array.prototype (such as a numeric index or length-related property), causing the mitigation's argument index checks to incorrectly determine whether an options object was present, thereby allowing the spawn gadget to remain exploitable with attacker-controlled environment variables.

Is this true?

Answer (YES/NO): YES